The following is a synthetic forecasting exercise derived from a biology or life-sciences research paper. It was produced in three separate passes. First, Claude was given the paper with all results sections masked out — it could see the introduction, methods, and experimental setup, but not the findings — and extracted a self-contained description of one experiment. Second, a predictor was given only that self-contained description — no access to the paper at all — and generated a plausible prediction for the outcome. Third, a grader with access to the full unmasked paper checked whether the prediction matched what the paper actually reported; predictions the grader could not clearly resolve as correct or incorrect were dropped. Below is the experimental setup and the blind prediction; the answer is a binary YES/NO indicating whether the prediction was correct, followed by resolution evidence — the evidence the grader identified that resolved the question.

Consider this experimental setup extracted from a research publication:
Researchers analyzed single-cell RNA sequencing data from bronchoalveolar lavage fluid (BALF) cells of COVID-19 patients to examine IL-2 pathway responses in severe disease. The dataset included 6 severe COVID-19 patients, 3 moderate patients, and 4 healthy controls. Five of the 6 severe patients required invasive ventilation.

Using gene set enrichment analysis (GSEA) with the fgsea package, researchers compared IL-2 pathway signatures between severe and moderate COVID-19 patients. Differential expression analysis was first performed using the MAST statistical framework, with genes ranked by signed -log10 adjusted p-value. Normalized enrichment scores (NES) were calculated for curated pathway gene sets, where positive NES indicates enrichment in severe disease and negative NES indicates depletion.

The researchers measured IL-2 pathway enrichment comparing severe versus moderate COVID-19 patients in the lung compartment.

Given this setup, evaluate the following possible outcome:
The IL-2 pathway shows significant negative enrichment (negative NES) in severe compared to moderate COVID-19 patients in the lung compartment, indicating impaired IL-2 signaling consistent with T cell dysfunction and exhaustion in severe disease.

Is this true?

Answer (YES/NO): NO